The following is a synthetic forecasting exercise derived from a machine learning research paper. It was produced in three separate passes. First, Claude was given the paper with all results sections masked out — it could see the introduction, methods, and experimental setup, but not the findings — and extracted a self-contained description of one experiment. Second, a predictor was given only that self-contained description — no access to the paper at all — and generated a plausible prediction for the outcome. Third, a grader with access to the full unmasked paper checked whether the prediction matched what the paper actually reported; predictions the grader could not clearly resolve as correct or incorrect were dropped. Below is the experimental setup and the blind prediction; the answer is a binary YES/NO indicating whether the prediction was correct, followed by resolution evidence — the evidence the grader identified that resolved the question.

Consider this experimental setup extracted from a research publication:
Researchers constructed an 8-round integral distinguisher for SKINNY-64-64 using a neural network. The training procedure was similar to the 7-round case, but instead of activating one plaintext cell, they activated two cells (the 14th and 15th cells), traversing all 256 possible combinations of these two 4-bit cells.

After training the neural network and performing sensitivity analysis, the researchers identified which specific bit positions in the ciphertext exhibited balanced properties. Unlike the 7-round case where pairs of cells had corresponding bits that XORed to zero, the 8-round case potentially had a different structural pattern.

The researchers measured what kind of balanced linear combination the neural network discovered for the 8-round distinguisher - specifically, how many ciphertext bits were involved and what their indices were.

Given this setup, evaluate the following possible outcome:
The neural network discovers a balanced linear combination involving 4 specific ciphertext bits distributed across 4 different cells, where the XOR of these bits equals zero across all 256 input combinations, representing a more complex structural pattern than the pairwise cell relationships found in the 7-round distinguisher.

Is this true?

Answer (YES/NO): NO